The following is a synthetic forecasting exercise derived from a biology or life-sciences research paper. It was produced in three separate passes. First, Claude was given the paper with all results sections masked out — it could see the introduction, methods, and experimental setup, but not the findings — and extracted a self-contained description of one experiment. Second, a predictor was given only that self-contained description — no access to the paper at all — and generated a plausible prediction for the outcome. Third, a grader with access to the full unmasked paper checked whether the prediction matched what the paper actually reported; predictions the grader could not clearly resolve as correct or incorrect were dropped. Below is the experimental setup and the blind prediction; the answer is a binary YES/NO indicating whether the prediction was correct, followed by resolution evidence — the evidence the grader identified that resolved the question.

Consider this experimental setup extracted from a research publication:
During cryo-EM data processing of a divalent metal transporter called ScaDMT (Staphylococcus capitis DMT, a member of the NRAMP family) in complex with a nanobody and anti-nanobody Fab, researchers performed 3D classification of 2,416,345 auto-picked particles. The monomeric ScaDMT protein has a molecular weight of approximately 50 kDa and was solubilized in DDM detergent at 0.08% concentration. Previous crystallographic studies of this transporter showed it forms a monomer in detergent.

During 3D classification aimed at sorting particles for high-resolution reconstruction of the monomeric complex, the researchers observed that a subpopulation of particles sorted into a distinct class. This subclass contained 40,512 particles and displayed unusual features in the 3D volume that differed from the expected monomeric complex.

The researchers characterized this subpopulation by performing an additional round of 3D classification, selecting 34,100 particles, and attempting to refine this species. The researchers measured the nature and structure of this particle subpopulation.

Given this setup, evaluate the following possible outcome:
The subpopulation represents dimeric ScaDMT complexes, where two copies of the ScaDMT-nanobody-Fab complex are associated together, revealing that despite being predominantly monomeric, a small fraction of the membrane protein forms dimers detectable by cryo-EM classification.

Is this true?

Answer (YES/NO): YES